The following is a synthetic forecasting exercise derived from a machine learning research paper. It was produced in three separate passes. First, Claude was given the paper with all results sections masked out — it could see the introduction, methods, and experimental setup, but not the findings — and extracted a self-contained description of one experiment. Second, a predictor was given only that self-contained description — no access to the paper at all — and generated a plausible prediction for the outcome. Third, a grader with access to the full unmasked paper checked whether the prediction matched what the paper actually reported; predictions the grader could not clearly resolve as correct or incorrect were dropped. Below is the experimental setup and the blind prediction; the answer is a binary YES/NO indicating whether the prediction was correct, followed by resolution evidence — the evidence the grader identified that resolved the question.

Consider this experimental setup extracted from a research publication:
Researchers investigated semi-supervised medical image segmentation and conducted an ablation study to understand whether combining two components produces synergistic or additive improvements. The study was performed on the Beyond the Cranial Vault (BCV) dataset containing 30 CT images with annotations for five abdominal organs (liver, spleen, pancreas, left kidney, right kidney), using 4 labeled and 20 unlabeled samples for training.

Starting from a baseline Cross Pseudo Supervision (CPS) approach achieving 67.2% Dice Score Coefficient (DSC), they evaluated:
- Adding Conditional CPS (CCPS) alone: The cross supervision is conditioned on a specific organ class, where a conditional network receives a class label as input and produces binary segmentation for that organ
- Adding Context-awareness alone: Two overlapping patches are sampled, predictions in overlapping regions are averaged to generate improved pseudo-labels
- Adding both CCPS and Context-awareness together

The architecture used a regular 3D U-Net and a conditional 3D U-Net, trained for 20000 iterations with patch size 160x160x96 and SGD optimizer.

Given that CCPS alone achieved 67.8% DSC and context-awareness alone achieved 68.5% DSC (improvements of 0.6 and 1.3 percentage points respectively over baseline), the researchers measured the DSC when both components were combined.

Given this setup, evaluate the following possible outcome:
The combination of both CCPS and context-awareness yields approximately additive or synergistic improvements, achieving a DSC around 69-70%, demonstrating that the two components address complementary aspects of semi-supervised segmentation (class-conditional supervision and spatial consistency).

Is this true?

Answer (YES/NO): NO